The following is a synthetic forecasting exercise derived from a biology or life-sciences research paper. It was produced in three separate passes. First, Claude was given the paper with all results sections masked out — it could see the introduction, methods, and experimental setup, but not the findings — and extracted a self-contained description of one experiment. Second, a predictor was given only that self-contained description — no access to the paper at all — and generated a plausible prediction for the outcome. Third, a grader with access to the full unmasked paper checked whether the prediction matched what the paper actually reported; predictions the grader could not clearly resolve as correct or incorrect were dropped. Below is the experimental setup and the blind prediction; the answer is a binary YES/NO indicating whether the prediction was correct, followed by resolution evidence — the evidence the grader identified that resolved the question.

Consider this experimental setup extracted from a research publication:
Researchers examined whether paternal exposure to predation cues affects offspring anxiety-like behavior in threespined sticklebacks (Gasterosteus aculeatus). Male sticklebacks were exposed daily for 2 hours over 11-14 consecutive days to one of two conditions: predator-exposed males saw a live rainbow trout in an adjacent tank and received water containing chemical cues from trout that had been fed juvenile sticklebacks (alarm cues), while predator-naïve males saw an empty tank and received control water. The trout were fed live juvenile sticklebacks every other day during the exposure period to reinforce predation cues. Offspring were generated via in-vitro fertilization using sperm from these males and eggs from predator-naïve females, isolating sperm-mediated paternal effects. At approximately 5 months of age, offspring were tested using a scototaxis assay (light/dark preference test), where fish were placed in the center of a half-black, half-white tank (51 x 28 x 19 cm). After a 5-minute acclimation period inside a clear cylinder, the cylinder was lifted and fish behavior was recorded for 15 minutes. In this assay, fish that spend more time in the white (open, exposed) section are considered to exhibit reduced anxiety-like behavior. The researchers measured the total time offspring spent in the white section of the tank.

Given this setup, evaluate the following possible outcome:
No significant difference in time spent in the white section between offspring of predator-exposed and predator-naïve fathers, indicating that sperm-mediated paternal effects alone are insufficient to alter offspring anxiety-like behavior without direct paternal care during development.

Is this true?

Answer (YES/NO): NO